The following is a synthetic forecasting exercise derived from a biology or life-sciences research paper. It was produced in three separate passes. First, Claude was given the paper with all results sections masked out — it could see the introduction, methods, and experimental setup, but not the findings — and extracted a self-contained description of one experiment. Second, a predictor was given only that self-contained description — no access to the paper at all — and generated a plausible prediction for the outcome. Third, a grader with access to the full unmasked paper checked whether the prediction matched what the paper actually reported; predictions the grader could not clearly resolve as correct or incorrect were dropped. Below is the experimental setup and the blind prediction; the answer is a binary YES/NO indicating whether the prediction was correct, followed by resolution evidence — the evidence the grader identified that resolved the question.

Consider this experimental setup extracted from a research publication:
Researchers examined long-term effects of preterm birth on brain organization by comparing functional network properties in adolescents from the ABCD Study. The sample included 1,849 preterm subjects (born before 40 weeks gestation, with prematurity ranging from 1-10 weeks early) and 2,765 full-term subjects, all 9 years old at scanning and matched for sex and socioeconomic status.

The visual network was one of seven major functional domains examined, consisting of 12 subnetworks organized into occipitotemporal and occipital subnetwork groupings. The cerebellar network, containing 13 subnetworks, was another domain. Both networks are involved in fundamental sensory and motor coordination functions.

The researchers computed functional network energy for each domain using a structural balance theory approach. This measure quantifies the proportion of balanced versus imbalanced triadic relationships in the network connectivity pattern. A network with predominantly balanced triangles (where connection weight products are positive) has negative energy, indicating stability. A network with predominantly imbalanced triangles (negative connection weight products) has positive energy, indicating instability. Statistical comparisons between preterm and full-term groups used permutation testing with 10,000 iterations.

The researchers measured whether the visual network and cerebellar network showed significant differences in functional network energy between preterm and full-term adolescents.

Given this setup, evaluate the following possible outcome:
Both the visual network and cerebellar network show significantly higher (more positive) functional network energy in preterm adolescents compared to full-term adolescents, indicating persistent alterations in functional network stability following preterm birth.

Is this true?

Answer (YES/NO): NO